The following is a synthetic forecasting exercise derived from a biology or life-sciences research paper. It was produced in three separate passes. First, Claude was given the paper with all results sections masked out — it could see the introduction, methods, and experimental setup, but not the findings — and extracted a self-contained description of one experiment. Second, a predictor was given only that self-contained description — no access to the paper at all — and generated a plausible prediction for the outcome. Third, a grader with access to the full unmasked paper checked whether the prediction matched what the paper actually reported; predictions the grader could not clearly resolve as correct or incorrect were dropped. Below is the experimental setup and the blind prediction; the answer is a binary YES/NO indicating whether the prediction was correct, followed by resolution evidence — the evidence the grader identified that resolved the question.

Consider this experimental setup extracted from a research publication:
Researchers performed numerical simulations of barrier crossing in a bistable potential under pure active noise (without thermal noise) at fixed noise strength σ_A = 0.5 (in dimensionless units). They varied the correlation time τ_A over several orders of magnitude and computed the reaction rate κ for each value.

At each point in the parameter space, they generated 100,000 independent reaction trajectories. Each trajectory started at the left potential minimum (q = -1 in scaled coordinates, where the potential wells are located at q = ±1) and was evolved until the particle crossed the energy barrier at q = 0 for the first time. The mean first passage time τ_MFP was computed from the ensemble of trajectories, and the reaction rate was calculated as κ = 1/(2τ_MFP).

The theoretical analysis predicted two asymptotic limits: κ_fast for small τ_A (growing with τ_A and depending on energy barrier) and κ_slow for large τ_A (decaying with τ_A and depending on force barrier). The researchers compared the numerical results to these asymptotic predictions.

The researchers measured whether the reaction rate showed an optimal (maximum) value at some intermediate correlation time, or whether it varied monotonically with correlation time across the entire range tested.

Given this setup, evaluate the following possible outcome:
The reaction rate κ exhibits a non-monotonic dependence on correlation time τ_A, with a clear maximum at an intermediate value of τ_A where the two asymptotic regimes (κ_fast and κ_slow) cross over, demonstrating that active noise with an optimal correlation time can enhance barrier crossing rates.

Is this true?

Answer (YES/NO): YES